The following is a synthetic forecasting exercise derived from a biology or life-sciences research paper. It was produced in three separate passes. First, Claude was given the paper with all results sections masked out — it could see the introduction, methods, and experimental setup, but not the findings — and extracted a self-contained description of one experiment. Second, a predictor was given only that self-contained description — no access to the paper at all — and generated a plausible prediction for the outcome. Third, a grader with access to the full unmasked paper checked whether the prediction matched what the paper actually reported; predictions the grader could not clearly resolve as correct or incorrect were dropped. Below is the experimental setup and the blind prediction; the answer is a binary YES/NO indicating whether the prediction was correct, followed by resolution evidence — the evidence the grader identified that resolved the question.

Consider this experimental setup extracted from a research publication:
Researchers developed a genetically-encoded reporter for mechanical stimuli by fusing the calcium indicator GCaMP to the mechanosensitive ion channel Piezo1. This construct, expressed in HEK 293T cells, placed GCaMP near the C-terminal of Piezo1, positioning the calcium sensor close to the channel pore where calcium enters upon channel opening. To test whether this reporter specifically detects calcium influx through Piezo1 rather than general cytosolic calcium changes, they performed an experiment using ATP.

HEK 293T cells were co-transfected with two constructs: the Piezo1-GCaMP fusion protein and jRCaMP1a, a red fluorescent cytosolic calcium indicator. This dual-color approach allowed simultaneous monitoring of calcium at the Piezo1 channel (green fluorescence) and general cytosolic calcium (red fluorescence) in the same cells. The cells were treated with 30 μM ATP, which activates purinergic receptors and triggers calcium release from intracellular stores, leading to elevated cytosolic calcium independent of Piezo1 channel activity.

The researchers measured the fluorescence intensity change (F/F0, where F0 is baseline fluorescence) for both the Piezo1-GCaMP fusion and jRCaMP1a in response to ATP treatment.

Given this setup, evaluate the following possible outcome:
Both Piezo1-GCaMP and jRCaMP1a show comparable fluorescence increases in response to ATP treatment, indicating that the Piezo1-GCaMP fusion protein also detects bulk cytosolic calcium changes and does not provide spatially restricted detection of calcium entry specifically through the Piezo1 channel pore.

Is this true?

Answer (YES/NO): NO